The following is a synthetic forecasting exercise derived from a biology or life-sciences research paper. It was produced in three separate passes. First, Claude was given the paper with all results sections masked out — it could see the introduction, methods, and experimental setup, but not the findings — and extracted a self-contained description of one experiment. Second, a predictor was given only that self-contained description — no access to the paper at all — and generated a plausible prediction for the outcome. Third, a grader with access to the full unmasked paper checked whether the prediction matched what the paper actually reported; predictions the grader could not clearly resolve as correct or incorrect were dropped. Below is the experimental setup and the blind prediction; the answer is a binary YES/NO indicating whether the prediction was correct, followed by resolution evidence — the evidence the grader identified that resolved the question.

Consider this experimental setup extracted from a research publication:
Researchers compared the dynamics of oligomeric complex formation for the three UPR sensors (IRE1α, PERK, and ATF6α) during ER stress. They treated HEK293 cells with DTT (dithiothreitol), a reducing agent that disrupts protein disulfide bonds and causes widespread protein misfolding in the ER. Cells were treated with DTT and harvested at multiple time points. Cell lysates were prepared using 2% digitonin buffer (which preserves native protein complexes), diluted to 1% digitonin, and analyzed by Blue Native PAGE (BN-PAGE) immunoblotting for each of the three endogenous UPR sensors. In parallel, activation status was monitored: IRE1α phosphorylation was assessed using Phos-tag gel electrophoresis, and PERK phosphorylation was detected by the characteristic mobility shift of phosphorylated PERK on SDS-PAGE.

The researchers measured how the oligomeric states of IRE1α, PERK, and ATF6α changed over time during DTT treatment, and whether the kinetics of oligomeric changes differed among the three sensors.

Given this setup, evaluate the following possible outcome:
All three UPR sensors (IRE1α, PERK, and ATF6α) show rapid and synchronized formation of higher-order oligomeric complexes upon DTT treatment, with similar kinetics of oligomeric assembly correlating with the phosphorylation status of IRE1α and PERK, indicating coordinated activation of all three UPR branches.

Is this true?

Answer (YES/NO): NO